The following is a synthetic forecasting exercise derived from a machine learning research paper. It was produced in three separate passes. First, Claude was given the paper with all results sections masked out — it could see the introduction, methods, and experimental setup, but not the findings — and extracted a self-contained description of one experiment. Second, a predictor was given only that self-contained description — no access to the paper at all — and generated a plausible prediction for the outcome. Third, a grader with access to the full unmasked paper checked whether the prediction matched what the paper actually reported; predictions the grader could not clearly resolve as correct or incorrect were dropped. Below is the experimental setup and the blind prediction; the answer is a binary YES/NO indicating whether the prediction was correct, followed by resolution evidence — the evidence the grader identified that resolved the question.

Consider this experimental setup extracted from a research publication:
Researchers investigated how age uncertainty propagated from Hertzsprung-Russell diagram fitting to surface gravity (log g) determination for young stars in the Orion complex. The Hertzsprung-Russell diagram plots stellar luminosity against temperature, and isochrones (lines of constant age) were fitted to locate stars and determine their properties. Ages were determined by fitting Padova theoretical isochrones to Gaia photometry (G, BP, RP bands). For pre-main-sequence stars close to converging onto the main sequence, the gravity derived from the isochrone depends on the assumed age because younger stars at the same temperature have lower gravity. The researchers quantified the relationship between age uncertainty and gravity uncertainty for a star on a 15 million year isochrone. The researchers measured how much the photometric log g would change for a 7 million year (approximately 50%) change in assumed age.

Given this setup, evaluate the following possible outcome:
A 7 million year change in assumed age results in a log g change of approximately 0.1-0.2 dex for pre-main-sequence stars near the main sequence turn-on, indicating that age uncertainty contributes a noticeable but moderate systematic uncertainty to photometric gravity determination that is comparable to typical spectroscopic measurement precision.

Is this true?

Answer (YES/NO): YES